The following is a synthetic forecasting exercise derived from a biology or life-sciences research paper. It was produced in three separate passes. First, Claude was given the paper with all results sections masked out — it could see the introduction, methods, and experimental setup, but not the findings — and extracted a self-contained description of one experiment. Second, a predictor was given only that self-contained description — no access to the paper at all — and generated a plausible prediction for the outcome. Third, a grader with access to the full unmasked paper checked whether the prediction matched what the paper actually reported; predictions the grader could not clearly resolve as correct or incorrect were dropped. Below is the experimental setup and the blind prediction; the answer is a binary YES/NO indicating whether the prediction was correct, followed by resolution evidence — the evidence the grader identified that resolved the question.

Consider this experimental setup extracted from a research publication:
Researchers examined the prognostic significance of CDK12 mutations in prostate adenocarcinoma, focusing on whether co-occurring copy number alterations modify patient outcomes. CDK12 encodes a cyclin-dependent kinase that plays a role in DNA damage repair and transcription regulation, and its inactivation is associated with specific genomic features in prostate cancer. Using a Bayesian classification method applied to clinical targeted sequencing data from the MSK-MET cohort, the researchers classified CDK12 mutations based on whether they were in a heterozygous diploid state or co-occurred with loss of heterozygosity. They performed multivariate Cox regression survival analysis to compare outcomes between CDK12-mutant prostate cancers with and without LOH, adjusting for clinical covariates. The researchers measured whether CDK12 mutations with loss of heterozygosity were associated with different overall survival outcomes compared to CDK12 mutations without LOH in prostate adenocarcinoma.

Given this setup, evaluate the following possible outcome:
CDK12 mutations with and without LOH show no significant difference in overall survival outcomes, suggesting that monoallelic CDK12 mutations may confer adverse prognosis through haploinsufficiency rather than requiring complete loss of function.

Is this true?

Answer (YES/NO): NO